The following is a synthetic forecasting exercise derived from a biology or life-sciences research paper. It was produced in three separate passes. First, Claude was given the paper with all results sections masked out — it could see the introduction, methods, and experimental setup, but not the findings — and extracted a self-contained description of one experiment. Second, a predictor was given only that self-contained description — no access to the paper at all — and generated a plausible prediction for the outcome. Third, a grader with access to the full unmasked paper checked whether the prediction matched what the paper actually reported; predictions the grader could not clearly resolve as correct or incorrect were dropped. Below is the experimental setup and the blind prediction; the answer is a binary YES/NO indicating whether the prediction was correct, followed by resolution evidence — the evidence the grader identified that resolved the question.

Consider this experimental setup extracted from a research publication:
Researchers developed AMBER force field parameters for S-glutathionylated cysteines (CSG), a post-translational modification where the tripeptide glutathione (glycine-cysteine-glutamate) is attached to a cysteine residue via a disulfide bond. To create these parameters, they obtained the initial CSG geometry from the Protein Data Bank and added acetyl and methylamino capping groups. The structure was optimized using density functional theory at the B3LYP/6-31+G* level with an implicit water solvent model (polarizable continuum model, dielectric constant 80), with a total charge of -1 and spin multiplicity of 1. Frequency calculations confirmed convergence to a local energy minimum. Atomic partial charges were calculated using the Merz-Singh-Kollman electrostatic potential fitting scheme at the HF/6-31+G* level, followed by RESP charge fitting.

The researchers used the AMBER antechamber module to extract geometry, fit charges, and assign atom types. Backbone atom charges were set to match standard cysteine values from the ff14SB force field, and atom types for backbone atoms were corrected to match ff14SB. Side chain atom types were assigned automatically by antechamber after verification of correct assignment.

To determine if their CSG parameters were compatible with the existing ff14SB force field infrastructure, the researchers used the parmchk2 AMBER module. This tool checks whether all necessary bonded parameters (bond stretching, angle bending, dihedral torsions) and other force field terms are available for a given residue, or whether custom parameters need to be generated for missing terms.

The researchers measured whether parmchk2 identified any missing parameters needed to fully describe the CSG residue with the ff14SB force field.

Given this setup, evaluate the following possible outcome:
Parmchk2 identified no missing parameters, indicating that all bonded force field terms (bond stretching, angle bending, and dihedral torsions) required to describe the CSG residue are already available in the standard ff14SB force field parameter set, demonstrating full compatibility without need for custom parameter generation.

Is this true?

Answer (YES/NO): YES